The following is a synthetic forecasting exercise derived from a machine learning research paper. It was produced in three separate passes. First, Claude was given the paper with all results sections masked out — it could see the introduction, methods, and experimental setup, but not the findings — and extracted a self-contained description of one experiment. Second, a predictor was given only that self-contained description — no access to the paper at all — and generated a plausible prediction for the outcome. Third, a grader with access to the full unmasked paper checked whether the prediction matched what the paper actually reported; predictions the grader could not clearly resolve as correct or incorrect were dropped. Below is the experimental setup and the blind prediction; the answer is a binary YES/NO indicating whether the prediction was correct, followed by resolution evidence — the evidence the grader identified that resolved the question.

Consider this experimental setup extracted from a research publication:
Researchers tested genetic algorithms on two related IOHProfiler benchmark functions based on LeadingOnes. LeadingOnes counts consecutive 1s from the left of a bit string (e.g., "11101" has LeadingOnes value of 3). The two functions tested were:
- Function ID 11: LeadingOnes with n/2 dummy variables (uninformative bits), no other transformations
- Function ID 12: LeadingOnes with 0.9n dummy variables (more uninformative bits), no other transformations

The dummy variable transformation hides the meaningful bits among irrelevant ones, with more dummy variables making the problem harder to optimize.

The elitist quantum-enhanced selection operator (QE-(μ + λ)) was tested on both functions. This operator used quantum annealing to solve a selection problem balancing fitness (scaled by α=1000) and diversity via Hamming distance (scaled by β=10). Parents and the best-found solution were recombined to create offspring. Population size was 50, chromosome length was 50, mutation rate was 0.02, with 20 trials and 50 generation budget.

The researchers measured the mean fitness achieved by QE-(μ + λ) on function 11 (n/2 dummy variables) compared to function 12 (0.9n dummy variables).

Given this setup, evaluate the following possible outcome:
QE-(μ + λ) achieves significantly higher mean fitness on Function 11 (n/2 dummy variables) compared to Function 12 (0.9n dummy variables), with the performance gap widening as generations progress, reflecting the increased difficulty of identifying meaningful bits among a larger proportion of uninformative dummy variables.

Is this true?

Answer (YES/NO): NO